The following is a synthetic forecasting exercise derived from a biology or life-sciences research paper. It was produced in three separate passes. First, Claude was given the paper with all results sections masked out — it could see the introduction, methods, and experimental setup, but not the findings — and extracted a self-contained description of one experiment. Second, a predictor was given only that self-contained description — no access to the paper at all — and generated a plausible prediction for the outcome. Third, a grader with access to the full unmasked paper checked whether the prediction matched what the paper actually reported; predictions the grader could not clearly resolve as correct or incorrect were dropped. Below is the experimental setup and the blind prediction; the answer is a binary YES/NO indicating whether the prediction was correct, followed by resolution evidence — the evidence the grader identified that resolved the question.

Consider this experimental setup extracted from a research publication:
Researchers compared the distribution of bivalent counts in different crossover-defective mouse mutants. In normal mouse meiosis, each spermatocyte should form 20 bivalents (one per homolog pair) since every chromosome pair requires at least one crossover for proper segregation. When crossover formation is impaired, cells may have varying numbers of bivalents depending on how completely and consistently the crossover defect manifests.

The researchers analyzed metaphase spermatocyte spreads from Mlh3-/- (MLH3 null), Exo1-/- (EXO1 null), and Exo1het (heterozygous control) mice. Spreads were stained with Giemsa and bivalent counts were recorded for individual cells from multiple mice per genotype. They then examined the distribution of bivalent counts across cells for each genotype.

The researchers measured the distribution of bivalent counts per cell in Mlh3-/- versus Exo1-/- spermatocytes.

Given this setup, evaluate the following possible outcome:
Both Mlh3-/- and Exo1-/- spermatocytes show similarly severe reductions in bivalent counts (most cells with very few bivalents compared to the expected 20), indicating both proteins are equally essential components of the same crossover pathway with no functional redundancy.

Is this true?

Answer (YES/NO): NO